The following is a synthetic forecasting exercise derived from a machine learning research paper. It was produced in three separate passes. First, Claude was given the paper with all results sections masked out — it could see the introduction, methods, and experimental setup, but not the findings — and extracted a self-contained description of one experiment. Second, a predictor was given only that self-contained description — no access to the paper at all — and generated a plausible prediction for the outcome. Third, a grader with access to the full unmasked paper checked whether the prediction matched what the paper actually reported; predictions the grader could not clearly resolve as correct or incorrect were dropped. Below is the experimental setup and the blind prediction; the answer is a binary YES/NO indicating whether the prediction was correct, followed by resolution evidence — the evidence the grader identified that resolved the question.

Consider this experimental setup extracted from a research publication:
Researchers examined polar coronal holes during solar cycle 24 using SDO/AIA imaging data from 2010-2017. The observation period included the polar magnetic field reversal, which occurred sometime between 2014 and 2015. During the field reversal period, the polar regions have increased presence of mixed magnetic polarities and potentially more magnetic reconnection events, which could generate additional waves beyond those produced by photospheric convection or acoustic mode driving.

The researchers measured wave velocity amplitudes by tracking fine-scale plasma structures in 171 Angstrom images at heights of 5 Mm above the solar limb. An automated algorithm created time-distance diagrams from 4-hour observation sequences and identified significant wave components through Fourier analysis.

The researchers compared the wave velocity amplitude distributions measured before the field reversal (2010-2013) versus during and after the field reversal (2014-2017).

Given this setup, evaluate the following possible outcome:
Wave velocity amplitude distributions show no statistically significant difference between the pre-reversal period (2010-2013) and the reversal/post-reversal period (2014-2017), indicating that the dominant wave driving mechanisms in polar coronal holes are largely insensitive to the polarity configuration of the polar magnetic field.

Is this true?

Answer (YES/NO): YES